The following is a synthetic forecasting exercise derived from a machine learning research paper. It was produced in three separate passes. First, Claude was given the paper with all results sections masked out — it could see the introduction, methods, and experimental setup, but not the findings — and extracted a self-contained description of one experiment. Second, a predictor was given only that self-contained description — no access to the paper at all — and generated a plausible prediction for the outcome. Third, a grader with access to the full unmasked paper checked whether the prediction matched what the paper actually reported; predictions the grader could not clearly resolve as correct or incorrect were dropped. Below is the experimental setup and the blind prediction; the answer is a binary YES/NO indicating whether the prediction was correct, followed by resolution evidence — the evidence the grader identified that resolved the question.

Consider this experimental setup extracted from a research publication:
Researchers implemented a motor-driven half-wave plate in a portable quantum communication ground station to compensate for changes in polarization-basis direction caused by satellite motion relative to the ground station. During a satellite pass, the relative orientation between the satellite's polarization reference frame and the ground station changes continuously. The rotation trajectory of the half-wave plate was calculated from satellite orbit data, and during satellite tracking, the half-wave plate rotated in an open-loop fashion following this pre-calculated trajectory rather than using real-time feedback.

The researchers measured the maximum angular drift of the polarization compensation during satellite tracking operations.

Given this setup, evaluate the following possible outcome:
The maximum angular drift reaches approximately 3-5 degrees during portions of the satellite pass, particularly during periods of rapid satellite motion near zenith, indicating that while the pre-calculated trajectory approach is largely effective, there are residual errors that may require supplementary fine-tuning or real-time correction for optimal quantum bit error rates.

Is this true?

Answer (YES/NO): NO